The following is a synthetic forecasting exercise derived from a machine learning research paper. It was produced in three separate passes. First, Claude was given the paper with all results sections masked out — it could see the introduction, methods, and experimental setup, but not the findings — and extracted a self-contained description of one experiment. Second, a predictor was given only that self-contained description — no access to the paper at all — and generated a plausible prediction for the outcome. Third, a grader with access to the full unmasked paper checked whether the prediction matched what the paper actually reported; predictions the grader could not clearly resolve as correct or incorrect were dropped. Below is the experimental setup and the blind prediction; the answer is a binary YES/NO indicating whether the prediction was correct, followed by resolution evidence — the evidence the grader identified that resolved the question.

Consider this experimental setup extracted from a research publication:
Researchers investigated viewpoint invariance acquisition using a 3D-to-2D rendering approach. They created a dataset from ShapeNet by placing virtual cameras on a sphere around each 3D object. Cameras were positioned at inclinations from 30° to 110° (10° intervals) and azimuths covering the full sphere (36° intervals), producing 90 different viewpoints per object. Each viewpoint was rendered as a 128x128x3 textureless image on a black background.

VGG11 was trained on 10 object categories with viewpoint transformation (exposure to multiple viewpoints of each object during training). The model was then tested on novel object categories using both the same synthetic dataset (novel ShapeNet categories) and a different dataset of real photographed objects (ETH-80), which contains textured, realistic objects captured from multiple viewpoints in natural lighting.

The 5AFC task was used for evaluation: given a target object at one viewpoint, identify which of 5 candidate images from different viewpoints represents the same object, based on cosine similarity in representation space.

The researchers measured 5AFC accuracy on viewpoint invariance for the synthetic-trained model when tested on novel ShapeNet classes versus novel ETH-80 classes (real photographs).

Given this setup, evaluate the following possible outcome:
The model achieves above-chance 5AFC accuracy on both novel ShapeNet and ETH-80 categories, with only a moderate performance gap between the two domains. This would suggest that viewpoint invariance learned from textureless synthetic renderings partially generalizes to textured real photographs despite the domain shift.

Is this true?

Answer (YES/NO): YES